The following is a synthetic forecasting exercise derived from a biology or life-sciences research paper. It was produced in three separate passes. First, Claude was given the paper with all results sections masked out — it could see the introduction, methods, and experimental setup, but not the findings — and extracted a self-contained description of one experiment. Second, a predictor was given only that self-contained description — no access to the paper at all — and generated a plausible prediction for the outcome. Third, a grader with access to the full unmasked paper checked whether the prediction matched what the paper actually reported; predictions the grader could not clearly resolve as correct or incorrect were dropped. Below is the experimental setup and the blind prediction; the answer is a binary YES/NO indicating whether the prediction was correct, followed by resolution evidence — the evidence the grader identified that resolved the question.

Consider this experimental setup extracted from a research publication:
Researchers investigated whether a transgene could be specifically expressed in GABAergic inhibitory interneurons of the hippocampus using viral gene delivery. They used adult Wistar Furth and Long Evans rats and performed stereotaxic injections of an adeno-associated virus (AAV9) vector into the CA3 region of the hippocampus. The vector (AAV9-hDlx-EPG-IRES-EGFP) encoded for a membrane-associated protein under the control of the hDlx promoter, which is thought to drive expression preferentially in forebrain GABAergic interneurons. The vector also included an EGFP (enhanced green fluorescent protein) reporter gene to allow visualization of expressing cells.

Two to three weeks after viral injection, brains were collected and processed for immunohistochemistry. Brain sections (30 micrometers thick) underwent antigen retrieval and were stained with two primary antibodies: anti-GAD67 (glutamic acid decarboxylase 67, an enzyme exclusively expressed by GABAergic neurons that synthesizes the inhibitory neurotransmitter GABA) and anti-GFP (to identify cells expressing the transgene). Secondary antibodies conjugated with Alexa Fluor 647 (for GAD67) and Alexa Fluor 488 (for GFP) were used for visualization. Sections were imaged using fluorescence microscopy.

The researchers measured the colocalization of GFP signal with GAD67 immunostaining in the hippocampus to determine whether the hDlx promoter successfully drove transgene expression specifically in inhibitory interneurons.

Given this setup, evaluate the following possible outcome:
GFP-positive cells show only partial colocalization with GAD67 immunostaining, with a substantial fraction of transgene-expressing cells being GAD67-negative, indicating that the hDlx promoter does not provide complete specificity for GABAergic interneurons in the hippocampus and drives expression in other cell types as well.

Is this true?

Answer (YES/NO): NO